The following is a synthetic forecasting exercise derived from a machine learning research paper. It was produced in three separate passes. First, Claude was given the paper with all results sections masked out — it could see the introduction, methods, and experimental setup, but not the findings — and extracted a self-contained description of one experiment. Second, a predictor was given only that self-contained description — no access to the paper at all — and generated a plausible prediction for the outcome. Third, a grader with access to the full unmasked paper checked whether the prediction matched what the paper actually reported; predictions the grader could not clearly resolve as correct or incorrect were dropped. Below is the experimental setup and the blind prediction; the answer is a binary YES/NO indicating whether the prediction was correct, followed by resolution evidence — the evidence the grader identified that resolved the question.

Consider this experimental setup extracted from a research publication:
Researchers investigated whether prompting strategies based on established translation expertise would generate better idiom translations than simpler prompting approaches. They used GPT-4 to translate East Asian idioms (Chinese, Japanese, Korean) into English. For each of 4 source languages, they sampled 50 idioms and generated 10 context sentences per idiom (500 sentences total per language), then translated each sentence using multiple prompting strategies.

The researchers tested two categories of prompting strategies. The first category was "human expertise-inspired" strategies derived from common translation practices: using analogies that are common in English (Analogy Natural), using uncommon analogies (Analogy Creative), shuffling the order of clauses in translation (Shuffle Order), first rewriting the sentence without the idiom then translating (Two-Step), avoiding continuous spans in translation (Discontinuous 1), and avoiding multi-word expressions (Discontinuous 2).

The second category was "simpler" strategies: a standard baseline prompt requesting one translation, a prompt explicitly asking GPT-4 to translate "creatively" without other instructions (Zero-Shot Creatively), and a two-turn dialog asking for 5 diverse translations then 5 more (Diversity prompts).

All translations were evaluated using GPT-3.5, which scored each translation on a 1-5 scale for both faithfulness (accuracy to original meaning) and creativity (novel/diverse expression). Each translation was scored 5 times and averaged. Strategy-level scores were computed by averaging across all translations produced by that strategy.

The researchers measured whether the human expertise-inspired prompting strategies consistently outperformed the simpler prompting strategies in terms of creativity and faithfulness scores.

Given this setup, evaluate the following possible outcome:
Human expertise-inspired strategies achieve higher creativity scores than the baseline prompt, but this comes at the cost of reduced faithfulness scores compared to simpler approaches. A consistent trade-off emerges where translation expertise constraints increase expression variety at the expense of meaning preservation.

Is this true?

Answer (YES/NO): NO